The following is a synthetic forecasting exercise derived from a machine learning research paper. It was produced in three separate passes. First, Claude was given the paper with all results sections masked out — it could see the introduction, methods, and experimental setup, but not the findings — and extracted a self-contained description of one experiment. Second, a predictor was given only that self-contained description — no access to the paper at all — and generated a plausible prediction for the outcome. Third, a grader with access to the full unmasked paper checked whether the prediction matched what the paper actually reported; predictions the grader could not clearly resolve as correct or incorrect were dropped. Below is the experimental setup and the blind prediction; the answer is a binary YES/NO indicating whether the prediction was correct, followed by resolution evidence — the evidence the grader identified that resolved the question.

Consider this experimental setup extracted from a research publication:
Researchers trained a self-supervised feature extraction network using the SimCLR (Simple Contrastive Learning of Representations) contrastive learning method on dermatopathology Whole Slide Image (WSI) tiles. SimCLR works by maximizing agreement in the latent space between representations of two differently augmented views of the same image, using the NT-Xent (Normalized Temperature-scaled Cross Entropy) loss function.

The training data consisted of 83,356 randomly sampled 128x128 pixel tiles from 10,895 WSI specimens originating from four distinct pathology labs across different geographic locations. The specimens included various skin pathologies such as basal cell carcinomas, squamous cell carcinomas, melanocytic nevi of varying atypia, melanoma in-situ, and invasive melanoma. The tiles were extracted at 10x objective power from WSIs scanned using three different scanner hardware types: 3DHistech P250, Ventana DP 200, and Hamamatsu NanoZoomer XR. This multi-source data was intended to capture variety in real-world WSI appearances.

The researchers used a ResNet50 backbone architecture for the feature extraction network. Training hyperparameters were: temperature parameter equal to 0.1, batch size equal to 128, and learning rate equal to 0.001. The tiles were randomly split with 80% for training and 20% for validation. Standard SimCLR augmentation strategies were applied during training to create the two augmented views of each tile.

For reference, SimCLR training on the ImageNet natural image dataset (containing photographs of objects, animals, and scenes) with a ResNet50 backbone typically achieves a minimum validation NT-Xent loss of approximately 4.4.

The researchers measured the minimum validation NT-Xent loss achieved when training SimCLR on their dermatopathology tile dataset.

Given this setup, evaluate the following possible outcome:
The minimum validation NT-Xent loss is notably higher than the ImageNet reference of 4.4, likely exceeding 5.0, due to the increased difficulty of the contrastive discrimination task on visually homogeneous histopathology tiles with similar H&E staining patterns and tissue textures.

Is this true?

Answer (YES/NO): NO